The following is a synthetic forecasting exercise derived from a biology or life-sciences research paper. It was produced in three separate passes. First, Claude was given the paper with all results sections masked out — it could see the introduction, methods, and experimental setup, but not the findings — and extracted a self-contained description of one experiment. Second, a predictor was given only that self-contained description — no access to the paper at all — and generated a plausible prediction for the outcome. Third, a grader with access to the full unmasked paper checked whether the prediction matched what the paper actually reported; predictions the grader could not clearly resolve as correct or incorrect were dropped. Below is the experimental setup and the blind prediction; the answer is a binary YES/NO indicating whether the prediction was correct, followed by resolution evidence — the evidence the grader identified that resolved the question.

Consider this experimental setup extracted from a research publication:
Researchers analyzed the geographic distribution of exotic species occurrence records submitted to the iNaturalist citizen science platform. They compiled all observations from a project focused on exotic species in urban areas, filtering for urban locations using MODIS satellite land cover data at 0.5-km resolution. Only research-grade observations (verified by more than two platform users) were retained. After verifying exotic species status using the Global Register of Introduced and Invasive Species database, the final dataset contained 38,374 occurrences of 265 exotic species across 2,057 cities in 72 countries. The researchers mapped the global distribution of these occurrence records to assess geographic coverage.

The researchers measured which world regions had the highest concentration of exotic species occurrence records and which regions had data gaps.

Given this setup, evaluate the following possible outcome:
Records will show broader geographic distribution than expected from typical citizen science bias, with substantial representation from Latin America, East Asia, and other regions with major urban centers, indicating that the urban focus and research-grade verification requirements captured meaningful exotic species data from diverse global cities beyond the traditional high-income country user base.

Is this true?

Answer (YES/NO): NO